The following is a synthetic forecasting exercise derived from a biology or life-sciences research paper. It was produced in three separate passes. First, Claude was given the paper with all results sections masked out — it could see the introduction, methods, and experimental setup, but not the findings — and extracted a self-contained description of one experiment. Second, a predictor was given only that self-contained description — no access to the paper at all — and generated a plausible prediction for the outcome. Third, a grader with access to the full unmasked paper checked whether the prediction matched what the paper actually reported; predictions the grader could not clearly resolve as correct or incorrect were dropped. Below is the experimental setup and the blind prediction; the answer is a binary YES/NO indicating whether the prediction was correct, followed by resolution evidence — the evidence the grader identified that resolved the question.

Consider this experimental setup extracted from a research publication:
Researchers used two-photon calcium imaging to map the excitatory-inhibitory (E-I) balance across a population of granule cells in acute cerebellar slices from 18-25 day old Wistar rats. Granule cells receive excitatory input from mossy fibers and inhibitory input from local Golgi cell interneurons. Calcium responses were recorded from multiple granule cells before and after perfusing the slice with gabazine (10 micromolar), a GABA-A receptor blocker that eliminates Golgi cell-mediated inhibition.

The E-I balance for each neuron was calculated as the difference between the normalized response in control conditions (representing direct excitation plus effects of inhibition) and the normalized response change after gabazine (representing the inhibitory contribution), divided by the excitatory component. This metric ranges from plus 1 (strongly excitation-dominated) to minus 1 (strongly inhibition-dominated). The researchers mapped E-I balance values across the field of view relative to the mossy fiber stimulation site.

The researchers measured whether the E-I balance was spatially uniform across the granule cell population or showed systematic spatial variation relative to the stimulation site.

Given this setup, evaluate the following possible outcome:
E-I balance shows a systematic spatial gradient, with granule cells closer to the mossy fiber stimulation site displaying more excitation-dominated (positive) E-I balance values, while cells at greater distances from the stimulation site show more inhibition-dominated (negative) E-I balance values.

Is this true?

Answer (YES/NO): YES